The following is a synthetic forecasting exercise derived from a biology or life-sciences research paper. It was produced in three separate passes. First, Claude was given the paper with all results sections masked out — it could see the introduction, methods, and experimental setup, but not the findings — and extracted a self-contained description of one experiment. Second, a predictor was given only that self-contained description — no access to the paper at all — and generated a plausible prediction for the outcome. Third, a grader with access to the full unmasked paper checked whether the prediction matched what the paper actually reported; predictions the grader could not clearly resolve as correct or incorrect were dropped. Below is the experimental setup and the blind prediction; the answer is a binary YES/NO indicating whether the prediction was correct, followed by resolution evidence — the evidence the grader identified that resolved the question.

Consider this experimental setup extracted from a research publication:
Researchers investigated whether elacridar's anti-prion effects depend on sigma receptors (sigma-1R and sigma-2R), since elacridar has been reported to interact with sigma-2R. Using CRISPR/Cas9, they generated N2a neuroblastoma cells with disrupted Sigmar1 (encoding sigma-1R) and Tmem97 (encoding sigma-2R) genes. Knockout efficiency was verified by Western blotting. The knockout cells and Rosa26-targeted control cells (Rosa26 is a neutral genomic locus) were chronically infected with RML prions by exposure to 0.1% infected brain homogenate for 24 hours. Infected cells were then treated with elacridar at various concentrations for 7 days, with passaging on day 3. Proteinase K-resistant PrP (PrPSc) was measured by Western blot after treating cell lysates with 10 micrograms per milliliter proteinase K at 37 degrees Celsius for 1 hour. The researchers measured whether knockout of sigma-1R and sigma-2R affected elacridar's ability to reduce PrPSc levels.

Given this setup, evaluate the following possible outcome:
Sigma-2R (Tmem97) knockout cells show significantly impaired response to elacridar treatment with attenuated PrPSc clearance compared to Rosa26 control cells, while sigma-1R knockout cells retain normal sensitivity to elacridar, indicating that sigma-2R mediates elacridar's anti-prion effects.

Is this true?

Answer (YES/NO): NO